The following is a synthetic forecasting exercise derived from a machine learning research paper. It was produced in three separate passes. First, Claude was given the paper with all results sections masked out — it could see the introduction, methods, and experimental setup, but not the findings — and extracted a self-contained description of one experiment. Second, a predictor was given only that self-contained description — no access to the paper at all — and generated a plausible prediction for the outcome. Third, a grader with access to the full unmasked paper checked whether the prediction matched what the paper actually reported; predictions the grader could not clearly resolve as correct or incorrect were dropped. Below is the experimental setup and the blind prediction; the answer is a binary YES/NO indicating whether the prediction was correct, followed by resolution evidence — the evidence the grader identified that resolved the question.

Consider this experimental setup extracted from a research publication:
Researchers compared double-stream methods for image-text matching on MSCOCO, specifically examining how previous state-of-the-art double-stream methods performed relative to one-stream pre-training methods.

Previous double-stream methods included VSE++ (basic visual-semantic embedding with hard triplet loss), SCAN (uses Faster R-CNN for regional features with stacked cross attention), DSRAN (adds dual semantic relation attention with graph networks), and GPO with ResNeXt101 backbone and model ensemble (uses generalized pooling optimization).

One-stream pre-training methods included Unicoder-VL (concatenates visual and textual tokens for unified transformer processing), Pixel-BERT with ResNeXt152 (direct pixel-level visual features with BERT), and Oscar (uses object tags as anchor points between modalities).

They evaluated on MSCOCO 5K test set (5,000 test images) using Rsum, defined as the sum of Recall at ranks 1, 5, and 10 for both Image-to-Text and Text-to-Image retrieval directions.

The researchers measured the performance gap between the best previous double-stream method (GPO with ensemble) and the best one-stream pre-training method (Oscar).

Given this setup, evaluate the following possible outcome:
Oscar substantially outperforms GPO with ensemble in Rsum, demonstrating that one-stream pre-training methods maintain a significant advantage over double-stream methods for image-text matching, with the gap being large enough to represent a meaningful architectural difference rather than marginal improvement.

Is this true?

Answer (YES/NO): NO